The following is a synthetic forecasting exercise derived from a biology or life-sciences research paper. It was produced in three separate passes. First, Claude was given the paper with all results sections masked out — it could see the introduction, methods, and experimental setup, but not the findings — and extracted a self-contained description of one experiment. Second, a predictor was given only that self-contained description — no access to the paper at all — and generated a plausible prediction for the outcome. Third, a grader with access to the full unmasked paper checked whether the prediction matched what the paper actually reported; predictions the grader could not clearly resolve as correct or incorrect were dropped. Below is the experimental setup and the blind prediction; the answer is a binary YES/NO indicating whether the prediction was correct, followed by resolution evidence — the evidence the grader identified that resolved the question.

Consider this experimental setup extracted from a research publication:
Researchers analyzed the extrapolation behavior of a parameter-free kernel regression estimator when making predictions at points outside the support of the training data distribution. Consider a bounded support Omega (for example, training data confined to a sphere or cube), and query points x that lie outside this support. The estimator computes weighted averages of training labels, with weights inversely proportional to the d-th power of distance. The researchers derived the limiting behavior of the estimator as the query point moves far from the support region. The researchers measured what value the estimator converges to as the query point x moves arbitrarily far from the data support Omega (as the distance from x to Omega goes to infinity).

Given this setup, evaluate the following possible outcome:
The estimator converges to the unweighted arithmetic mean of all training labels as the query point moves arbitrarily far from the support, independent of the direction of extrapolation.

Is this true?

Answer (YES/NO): YES